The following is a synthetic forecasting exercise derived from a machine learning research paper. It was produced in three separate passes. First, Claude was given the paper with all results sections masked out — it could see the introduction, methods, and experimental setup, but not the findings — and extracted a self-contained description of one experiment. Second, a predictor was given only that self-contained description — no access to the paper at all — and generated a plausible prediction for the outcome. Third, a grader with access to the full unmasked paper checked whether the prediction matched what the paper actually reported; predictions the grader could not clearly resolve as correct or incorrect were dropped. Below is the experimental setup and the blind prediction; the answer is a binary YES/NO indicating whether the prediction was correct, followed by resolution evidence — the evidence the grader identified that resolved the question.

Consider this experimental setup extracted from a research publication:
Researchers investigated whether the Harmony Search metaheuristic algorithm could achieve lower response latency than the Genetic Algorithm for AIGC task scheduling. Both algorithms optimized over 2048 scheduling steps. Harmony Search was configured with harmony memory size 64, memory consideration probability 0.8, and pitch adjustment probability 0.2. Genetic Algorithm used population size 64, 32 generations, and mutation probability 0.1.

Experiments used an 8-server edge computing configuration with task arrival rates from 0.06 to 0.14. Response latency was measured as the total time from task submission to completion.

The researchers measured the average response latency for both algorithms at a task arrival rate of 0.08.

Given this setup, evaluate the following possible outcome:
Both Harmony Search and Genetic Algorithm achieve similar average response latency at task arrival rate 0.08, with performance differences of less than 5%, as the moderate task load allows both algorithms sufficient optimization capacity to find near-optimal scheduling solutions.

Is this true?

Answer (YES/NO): NO